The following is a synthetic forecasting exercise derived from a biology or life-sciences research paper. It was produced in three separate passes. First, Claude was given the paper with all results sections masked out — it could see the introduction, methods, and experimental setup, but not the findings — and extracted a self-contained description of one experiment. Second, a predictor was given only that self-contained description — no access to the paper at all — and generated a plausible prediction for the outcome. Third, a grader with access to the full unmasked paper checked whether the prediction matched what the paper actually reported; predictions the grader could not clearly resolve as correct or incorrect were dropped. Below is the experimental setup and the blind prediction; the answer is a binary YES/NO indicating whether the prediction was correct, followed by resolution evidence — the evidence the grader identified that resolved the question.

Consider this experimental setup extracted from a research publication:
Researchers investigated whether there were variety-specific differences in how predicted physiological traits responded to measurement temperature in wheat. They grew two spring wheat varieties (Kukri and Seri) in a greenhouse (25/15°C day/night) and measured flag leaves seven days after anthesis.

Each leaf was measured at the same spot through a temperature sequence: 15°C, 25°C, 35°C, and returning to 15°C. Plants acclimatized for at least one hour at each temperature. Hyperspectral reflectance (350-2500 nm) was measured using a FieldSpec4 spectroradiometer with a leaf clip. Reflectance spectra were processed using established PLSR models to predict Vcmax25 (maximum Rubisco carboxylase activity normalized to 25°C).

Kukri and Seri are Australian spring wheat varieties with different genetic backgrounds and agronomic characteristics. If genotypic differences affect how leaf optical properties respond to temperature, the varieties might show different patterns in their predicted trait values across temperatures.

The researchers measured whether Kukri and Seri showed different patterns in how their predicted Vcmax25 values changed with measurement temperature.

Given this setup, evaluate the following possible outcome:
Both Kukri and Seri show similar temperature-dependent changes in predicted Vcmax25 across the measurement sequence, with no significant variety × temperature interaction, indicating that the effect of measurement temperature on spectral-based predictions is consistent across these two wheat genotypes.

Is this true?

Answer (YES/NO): NO